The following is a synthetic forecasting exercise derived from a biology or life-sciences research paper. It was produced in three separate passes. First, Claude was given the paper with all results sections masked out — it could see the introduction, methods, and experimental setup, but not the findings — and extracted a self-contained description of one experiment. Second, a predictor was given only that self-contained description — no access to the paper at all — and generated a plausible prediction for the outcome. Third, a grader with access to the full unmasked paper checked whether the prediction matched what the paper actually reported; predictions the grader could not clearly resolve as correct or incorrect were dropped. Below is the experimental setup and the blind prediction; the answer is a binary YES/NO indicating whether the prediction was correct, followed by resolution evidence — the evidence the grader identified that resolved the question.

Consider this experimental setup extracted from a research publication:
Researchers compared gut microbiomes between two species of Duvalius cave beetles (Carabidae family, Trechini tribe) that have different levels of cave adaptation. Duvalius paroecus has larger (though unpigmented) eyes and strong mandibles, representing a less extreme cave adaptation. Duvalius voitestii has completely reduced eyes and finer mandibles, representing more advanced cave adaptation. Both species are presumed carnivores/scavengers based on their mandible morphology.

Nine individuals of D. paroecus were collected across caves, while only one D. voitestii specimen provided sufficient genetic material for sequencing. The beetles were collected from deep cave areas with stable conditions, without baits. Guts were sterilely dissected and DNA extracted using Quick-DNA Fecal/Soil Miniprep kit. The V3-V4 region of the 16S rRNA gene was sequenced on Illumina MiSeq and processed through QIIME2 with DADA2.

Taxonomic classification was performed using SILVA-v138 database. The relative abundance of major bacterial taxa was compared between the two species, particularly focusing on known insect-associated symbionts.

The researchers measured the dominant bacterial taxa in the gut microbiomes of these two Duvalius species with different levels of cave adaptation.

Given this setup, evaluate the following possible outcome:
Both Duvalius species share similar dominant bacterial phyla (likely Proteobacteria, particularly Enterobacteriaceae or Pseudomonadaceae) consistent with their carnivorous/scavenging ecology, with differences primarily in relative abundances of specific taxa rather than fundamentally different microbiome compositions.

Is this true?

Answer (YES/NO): NO